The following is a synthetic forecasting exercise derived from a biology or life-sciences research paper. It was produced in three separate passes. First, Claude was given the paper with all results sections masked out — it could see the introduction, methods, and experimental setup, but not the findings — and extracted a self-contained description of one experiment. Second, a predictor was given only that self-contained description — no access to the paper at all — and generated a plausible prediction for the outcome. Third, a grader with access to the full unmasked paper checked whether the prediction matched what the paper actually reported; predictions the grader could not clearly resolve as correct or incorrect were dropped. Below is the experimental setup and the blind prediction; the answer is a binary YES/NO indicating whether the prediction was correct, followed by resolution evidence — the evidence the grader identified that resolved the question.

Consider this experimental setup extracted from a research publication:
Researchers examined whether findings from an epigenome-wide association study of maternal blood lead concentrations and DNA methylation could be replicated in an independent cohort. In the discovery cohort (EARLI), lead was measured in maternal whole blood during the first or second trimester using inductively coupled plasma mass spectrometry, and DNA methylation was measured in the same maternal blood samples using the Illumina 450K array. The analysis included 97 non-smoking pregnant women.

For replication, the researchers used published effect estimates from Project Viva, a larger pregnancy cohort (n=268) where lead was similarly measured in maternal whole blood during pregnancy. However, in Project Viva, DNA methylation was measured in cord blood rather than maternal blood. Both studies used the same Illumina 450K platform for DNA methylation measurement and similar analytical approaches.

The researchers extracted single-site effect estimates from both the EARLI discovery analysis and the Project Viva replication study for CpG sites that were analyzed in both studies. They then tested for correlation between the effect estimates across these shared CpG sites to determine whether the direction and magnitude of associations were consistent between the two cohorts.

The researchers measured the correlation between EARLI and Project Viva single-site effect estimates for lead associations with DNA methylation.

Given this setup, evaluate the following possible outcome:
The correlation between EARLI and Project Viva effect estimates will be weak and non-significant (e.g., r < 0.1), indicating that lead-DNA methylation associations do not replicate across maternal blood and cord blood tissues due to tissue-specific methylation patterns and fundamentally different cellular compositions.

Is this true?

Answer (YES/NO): NO